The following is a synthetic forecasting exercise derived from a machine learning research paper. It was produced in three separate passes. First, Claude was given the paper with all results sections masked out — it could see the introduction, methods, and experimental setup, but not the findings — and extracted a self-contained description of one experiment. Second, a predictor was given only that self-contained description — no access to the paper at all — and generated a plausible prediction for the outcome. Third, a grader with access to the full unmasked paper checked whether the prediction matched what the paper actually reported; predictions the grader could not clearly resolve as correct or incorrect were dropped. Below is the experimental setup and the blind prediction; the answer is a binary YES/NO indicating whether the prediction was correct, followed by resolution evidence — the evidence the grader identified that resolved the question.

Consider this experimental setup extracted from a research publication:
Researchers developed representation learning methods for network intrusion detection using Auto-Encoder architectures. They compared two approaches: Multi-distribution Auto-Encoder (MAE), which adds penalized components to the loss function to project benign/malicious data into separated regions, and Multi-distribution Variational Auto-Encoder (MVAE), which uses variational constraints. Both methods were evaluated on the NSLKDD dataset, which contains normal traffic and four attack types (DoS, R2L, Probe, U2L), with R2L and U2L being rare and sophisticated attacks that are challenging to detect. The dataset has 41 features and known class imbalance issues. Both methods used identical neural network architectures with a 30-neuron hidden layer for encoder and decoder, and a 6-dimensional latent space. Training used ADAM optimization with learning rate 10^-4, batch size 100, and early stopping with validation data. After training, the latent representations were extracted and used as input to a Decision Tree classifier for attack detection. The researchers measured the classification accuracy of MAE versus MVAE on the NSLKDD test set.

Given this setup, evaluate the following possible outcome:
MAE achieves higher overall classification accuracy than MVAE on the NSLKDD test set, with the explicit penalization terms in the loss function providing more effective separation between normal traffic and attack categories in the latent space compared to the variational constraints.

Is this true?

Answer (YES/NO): YES